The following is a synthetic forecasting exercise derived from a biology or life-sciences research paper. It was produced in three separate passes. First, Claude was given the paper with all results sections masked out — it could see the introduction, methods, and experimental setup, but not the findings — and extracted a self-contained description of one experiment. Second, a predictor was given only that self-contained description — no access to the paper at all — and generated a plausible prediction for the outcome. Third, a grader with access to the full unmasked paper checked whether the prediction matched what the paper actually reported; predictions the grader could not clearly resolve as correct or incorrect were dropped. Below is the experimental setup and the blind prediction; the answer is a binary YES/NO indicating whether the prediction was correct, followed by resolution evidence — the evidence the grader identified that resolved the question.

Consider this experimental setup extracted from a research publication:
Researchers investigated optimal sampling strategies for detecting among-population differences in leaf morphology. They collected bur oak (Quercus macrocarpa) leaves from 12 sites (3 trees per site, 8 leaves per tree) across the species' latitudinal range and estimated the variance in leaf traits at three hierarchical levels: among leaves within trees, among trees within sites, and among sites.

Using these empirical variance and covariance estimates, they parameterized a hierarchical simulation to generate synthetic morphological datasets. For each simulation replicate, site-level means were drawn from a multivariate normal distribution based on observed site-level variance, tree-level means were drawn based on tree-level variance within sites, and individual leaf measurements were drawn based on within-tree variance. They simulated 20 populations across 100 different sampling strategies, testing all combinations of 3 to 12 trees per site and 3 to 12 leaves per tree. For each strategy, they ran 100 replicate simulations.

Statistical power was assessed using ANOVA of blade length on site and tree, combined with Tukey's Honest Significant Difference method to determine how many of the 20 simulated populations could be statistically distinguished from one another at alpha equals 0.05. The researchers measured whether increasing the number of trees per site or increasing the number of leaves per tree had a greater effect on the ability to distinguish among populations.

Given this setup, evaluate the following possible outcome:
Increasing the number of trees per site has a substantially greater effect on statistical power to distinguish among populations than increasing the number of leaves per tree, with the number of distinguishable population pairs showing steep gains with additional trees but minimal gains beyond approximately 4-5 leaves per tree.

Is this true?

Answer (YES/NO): NO